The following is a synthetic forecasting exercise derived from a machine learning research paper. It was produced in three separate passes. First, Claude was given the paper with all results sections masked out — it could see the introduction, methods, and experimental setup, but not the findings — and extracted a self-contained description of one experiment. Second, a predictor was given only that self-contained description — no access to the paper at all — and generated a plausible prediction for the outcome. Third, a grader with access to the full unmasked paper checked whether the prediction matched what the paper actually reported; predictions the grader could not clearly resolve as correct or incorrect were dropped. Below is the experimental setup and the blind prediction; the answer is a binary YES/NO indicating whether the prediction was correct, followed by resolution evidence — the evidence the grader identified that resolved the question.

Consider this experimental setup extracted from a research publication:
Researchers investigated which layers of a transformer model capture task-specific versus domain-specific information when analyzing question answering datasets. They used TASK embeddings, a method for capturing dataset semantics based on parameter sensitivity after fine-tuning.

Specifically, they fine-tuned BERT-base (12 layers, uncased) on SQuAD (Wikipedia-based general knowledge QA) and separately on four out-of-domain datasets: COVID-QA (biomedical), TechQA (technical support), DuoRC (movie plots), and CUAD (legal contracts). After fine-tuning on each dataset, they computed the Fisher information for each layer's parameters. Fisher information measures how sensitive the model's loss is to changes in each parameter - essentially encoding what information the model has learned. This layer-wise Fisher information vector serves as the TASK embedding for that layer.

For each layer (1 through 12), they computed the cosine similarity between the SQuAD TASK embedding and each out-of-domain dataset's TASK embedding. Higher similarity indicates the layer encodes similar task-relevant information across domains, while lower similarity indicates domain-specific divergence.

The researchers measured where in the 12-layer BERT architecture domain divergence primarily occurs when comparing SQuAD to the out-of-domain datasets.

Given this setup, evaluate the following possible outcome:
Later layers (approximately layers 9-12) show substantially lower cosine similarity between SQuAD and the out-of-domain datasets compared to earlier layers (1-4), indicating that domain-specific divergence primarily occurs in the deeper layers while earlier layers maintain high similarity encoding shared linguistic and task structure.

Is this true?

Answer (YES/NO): NO